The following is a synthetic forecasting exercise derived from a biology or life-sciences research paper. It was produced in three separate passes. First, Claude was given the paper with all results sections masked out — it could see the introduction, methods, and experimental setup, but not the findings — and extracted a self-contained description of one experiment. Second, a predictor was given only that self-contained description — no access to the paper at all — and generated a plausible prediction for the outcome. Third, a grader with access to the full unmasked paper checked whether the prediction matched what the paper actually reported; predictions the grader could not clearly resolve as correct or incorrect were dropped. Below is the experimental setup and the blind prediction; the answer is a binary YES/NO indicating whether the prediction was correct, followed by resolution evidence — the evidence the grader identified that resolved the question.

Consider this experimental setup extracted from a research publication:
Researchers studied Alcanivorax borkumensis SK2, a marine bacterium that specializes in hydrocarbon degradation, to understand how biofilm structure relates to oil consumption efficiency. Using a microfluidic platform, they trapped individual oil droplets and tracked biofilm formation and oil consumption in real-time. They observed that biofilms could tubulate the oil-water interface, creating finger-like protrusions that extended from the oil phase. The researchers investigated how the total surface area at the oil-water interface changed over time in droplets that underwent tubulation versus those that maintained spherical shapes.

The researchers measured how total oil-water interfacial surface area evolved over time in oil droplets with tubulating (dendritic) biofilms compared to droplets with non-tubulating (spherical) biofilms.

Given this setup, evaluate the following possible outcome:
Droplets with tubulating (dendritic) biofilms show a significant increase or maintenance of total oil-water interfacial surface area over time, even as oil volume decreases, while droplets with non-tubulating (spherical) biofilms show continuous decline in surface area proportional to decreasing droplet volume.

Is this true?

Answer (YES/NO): YES